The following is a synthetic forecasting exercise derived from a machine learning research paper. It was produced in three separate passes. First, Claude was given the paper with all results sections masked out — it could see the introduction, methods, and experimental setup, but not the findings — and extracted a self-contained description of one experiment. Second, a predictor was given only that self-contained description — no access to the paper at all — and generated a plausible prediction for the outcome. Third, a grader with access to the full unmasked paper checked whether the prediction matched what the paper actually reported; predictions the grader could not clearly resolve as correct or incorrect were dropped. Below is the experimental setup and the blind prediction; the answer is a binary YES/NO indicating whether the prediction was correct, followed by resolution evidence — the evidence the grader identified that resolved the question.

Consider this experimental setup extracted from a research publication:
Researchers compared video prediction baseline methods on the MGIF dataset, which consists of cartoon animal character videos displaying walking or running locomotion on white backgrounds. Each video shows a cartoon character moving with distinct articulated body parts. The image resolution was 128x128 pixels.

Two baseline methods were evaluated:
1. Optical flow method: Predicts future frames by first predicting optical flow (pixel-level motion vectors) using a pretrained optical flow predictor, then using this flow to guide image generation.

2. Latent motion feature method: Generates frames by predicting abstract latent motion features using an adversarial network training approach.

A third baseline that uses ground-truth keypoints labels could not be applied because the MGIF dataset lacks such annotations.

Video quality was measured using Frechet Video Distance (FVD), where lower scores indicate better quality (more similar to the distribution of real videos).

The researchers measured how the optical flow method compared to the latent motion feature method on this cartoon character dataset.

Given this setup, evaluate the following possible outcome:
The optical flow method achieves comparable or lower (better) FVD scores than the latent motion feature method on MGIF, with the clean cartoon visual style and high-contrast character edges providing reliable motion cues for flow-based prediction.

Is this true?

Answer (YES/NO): YES